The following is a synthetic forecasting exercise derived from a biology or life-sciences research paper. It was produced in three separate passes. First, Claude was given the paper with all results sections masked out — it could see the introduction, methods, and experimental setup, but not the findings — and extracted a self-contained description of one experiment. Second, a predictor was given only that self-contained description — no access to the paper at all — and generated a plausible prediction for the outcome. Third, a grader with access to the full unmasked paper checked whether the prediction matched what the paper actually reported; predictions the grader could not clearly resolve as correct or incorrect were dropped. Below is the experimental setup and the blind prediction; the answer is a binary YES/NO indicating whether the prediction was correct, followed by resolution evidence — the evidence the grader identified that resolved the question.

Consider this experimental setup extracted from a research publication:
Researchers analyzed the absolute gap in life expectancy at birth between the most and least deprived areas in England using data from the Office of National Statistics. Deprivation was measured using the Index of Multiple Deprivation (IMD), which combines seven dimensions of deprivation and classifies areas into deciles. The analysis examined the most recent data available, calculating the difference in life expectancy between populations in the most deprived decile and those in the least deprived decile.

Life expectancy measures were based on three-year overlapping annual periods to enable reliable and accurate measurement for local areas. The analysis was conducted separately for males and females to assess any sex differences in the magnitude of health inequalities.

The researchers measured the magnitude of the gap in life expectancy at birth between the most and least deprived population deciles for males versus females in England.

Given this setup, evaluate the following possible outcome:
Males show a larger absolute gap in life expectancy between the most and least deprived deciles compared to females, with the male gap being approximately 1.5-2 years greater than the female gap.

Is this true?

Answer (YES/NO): YES